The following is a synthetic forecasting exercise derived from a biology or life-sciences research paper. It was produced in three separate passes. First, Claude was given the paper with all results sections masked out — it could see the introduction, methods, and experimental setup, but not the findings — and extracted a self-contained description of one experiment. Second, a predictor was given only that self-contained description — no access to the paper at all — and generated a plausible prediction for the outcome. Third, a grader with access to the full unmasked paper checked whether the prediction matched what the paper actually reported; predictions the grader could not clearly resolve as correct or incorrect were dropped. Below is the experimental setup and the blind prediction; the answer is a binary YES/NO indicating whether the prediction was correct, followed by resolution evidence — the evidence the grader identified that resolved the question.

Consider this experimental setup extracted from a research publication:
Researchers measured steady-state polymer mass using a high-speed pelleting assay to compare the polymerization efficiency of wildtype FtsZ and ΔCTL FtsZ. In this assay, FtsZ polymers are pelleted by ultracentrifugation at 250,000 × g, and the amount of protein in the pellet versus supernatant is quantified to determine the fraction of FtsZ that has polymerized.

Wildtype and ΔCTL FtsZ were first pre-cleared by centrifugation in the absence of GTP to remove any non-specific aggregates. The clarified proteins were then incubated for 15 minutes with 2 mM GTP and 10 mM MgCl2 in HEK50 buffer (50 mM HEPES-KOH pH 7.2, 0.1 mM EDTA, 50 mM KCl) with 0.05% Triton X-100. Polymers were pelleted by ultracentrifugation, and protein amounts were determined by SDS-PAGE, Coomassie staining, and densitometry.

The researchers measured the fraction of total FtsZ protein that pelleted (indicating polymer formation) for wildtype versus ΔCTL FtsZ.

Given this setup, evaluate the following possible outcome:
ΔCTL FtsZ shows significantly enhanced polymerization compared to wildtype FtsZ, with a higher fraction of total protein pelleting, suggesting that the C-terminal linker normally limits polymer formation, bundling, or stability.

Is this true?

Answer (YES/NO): NO